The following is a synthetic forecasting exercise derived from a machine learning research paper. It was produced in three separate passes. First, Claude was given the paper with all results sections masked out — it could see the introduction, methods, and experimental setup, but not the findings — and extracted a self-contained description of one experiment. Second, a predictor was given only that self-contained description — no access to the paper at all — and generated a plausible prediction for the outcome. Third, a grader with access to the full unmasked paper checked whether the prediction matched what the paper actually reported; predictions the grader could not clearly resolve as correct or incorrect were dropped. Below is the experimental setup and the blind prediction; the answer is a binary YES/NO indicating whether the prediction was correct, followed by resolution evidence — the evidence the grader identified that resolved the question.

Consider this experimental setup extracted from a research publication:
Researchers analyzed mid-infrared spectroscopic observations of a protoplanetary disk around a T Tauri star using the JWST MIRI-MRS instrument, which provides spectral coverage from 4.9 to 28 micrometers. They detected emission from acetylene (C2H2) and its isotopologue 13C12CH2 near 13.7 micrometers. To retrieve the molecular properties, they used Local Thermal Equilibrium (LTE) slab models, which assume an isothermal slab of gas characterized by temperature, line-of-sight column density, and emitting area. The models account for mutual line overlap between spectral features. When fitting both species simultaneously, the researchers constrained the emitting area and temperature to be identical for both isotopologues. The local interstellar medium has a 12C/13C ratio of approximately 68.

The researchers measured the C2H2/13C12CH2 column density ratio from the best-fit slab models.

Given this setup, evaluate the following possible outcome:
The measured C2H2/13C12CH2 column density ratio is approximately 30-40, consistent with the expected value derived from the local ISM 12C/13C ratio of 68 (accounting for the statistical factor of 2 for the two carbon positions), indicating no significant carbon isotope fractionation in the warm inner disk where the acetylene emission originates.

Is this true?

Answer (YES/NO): NO